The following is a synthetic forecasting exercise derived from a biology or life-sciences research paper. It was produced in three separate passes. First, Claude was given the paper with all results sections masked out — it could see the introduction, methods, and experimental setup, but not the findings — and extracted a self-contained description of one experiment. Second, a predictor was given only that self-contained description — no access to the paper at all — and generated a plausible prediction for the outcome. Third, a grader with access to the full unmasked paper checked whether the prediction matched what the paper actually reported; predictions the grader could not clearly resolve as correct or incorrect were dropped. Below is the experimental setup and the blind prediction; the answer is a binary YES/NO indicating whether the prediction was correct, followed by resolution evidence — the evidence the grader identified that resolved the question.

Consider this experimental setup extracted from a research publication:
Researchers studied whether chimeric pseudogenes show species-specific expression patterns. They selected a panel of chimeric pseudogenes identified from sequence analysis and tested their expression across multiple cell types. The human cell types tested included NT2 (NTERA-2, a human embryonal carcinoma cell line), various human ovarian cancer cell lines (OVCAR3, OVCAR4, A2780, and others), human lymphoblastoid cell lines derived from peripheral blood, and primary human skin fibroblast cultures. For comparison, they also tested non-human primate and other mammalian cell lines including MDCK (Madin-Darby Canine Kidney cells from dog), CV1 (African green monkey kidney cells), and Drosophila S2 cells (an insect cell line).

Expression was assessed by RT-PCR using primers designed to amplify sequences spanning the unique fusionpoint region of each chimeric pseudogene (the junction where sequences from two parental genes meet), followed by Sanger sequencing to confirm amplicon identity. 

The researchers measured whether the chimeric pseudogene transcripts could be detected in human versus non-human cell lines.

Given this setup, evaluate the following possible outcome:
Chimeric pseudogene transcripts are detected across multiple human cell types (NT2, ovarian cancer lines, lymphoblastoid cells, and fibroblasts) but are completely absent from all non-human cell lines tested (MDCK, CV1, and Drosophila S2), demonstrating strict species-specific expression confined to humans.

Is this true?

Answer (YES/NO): YES